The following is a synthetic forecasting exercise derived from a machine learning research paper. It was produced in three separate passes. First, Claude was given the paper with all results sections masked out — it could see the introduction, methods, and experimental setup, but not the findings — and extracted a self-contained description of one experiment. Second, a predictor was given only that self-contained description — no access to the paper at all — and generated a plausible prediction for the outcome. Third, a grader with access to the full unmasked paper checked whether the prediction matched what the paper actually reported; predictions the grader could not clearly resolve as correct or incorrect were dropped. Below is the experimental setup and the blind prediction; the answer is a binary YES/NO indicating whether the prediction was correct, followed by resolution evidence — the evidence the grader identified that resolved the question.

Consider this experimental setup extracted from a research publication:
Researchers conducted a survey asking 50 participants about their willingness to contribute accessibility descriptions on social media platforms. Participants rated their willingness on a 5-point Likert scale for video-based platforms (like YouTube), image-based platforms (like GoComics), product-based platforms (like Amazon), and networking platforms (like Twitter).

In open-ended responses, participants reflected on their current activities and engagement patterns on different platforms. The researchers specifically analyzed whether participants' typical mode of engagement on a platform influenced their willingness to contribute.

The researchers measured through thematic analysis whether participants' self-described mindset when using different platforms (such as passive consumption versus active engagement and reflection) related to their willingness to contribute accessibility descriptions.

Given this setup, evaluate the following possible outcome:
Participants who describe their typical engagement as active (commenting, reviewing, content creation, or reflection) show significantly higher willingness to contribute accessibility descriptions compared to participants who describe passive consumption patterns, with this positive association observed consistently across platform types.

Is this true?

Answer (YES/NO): NO